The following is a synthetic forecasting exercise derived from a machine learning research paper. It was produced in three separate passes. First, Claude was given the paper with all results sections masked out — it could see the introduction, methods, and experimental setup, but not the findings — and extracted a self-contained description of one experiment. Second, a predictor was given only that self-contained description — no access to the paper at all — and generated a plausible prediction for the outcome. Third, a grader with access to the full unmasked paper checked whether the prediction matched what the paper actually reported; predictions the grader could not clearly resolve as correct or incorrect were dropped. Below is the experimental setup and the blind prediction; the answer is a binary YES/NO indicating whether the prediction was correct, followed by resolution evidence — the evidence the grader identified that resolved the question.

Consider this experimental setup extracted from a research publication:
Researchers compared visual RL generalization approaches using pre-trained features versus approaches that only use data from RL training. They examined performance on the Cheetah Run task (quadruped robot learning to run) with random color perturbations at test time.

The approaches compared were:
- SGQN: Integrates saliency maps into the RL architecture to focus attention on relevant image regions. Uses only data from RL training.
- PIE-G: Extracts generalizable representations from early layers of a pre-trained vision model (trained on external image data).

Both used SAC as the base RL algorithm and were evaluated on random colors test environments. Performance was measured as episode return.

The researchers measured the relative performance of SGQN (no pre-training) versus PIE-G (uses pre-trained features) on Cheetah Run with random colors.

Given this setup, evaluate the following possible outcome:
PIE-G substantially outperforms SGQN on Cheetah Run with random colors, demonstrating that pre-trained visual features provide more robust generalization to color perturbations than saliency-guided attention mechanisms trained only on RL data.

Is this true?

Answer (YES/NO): YES